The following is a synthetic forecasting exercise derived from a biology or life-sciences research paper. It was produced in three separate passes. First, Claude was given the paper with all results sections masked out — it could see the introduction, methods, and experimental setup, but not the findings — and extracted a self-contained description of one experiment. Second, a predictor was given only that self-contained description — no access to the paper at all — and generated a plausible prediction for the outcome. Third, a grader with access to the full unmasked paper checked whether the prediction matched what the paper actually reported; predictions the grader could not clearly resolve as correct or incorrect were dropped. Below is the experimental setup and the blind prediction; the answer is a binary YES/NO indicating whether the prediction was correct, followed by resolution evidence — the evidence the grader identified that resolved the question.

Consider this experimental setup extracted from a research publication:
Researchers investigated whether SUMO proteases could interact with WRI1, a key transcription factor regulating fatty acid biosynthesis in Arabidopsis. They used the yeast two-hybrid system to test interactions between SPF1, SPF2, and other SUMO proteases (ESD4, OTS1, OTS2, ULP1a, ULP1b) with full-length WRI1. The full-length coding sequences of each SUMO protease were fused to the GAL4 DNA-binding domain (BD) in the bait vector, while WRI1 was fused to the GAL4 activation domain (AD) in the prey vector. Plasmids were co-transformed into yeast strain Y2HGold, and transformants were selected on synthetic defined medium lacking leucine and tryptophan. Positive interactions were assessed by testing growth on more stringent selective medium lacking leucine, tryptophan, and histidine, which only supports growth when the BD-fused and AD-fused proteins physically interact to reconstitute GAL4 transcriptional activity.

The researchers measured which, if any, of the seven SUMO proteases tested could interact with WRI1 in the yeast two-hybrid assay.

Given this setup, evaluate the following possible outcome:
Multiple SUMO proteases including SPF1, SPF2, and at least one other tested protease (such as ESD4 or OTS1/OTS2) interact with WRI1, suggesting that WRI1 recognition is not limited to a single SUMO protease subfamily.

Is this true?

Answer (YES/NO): NO